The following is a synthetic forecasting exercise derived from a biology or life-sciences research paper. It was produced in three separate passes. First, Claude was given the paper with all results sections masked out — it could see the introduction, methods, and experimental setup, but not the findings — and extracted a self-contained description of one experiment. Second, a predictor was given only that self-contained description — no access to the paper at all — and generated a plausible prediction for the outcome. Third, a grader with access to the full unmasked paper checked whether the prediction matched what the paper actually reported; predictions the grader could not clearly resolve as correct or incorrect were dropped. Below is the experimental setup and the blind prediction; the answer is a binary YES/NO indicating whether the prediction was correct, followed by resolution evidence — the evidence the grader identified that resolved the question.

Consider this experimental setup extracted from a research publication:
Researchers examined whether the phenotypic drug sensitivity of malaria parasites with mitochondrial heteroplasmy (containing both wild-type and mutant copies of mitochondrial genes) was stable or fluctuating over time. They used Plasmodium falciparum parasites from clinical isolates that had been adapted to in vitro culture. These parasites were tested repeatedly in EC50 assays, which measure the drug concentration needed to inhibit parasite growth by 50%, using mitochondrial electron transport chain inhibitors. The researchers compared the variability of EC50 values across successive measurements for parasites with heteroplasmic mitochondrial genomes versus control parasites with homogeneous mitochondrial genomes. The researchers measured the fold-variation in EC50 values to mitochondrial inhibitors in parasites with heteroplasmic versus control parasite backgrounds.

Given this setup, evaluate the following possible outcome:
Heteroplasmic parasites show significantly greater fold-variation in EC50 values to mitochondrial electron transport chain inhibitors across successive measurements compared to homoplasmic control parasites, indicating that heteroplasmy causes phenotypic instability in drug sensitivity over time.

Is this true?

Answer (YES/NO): YES